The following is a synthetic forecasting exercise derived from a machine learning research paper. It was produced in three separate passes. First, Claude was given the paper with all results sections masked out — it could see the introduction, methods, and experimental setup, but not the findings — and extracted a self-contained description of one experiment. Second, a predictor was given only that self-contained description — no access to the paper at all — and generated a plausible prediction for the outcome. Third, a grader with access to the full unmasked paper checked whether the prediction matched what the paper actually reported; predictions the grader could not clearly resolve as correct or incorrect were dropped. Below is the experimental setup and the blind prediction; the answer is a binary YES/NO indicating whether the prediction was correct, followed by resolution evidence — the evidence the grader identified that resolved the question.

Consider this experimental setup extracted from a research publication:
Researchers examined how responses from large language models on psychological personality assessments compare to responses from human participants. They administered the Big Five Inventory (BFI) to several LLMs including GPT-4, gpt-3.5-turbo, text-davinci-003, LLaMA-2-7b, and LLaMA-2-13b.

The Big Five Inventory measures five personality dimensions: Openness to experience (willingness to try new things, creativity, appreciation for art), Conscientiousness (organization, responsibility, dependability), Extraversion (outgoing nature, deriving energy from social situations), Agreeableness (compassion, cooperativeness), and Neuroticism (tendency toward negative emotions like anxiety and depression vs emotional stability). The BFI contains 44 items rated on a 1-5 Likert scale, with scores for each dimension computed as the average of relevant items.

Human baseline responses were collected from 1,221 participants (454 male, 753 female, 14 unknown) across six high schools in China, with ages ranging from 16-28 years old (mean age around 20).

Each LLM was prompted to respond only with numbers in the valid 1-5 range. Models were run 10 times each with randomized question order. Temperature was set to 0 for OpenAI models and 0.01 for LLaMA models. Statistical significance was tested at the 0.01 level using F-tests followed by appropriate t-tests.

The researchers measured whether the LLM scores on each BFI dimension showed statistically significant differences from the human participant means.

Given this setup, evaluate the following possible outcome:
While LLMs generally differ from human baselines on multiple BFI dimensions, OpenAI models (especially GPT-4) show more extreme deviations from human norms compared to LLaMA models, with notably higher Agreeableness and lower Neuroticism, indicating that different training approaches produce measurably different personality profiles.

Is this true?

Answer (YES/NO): NO